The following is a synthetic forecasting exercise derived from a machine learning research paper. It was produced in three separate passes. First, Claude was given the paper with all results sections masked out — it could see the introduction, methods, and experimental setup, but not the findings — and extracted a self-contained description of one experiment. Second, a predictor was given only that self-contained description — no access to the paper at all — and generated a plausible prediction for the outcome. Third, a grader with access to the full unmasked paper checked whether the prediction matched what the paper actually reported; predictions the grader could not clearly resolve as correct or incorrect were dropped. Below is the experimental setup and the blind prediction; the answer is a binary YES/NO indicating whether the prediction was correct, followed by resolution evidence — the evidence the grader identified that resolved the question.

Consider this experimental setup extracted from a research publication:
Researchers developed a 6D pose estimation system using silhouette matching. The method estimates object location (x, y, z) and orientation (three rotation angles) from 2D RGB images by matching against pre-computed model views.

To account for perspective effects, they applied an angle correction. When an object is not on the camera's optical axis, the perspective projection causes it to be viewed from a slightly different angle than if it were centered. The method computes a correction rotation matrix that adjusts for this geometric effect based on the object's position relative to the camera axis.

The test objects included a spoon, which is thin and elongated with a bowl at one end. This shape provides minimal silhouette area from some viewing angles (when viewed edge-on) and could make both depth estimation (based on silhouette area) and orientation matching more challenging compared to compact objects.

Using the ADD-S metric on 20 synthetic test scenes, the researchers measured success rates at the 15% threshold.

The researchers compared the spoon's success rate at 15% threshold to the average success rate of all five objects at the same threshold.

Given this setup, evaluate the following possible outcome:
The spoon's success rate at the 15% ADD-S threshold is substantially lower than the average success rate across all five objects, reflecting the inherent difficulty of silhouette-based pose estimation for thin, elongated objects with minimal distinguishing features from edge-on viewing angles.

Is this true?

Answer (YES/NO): YES